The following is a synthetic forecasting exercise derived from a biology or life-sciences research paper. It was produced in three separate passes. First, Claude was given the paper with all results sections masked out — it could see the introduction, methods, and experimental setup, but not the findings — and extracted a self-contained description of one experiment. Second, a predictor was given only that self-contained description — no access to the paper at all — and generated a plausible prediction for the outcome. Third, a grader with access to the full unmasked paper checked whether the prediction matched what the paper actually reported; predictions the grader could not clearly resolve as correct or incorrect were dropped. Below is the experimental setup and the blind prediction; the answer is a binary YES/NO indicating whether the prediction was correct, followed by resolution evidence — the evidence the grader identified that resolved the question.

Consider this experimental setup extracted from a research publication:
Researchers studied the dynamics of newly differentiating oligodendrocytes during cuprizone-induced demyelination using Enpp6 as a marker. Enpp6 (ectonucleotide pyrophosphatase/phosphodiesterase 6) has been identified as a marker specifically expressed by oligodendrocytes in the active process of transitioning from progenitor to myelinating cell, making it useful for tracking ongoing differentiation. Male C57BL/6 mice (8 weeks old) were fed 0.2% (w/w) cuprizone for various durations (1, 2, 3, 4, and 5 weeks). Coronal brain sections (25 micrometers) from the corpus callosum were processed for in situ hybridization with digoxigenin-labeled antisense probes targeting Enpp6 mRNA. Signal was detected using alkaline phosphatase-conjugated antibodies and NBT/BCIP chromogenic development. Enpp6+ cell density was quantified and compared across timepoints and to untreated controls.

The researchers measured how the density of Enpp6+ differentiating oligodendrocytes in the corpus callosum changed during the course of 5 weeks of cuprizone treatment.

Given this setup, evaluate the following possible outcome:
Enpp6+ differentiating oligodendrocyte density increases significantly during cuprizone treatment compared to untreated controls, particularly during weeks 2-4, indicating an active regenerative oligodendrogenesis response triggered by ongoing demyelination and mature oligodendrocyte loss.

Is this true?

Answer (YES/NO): NO